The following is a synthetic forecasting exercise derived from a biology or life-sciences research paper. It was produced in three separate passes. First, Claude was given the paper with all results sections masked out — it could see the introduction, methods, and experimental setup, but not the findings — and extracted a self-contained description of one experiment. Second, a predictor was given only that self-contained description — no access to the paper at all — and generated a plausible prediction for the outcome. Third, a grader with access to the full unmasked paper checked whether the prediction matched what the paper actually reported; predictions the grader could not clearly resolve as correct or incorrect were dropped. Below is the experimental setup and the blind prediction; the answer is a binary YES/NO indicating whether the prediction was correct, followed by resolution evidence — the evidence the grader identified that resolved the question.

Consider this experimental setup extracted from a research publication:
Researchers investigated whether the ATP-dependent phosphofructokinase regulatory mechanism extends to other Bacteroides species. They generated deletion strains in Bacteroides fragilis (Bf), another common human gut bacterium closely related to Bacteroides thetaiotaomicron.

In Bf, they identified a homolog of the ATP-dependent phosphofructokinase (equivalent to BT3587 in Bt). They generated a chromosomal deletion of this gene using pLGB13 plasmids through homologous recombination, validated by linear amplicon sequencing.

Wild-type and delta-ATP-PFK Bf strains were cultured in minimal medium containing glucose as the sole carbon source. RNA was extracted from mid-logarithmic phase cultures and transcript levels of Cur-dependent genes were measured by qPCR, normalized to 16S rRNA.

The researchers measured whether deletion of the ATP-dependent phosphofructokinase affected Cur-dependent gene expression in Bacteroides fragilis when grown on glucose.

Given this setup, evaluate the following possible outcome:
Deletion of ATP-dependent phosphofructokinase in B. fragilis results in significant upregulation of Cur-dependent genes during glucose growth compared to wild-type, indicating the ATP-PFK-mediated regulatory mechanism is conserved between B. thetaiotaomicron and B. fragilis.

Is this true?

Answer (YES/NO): YES